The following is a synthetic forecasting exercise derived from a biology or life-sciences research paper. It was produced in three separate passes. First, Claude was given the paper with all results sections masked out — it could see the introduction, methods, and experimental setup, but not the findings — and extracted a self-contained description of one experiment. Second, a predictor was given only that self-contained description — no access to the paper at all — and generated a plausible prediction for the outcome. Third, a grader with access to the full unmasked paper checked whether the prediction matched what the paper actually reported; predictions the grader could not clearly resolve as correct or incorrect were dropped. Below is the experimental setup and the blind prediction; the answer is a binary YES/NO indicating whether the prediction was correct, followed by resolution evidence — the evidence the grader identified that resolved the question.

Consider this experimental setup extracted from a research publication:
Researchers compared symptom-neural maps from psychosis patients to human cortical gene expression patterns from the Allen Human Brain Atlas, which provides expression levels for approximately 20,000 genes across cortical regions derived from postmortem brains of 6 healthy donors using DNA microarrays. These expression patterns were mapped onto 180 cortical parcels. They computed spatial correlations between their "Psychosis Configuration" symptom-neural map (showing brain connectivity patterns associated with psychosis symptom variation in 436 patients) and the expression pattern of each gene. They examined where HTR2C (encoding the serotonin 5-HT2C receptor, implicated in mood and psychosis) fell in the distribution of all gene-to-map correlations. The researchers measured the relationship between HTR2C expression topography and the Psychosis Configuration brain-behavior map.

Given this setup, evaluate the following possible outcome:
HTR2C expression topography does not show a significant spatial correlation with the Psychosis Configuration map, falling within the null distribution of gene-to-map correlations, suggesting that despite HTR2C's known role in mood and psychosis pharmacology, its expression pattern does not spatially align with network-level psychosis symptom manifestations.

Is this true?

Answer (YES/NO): NO